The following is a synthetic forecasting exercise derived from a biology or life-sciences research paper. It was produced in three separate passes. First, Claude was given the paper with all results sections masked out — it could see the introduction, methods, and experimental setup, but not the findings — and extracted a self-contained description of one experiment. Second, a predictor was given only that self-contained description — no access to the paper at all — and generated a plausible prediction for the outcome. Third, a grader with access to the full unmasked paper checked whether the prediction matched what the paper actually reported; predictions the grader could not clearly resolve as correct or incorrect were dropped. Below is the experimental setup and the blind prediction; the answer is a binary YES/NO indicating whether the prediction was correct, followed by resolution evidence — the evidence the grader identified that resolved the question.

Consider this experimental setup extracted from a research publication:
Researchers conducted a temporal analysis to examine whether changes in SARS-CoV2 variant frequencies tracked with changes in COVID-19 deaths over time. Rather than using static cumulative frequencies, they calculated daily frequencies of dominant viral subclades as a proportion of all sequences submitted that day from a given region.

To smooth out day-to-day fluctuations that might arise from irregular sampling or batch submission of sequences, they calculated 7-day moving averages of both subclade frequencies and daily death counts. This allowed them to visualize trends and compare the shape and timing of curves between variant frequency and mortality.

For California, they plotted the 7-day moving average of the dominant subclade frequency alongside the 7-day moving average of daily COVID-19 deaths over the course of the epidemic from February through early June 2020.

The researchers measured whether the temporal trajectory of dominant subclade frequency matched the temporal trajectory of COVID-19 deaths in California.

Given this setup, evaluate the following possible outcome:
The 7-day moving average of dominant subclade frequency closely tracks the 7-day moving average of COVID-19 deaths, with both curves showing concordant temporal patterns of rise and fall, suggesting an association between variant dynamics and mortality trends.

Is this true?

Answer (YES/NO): NO